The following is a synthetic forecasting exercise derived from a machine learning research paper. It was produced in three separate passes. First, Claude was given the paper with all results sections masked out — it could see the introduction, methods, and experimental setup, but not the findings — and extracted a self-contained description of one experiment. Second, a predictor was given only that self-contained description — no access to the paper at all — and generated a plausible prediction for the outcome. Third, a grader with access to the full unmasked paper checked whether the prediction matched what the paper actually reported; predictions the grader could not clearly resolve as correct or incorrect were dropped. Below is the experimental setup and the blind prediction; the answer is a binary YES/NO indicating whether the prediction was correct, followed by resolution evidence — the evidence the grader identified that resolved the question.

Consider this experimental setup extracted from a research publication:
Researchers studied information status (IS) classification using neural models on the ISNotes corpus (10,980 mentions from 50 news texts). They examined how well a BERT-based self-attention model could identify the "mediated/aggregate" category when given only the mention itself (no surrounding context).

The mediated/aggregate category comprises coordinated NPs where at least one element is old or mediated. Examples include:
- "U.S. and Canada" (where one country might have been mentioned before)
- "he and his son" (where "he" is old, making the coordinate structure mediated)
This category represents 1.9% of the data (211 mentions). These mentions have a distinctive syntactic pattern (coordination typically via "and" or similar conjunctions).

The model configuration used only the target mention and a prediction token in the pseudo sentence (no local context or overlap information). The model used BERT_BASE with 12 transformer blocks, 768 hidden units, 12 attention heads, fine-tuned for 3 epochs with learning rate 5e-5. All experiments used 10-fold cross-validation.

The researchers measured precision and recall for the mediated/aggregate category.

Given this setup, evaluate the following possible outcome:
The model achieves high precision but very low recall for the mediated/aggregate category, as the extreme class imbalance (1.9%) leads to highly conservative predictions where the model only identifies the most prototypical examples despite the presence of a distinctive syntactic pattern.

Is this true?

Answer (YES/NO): NO